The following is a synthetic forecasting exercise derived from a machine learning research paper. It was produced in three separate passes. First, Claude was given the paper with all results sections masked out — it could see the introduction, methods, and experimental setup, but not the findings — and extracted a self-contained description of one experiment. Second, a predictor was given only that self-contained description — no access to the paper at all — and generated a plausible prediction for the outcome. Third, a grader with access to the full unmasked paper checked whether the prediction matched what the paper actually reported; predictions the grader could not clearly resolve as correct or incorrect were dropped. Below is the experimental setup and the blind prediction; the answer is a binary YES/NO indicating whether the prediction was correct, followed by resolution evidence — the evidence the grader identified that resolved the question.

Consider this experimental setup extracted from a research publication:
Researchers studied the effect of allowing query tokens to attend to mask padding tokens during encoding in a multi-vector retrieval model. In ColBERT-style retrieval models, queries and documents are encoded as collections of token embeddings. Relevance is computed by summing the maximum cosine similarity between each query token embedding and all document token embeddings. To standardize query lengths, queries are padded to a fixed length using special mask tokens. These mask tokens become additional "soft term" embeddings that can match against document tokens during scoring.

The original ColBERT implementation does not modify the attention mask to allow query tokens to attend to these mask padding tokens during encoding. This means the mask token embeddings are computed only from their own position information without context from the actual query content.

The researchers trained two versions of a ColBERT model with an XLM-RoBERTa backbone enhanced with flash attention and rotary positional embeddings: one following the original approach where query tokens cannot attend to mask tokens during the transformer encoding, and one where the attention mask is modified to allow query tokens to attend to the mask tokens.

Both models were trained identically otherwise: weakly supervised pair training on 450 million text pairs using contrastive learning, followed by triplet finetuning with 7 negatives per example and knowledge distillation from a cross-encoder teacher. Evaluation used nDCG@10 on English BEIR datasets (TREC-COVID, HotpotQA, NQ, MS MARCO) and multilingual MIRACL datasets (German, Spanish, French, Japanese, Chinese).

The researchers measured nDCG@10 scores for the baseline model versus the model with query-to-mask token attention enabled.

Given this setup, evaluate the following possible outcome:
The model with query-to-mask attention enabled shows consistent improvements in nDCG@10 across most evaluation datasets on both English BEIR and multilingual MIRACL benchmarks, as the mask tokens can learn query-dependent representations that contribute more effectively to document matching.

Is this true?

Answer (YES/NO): YES